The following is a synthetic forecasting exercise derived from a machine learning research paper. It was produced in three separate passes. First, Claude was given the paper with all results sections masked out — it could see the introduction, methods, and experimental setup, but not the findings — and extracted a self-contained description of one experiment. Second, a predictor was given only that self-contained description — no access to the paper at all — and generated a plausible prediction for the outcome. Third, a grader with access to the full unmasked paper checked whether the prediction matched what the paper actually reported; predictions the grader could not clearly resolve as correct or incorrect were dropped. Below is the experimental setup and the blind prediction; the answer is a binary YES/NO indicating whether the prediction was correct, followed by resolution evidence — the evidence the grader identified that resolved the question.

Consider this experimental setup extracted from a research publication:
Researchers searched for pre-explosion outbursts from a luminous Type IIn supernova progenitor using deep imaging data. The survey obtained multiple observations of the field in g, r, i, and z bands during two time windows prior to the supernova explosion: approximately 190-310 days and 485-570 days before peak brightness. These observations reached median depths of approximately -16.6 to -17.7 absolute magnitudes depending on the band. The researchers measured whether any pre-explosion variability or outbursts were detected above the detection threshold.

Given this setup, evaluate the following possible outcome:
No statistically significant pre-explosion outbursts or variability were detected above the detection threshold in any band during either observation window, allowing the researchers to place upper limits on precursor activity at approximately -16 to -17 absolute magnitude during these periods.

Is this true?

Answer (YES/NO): YES